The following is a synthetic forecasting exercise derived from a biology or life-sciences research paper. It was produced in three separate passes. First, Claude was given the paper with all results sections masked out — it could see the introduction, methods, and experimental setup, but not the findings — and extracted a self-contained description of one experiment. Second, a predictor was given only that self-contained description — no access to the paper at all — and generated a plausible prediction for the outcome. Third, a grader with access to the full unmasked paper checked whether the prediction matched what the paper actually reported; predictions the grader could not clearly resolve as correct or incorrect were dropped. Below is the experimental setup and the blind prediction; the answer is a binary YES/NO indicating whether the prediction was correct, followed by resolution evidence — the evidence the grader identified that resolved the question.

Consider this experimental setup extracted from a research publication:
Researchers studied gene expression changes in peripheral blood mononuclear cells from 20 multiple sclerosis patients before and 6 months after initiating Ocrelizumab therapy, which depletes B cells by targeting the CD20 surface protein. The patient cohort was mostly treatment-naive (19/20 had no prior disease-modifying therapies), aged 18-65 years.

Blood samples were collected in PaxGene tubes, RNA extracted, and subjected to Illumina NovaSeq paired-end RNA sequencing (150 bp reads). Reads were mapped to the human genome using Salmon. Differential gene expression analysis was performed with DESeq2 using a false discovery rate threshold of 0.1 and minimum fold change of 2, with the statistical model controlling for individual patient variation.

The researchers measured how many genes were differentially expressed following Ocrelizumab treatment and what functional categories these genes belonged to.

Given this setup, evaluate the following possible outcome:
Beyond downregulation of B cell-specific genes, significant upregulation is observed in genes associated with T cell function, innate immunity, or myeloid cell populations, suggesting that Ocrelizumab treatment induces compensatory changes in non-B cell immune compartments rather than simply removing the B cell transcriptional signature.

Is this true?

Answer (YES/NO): NO